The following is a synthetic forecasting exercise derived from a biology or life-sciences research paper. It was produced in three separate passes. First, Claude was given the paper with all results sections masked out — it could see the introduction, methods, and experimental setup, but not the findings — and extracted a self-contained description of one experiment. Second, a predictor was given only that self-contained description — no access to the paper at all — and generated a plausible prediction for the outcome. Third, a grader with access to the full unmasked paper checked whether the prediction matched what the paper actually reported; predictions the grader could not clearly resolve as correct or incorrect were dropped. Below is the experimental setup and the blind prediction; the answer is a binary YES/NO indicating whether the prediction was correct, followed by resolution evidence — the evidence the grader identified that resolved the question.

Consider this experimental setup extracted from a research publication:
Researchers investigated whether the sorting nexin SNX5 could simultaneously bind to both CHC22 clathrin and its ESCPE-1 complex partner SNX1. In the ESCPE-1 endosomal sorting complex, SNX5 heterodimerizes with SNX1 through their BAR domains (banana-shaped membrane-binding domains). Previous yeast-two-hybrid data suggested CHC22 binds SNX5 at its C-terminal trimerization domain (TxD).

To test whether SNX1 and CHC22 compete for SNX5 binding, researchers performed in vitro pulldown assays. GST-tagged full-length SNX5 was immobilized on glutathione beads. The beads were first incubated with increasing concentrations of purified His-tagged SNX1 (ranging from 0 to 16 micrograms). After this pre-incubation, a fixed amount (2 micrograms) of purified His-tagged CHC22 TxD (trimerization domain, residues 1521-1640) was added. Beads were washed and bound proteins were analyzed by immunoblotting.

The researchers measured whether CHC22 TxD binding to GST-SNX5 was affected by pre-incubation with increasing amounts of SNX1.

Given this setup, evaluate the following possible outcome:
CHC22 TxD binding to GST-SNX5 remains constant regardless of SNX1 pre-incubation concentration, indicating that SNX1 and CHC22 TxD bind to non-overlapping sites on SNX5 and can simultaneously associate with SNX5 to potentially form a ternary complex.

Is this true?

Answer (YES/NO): NO